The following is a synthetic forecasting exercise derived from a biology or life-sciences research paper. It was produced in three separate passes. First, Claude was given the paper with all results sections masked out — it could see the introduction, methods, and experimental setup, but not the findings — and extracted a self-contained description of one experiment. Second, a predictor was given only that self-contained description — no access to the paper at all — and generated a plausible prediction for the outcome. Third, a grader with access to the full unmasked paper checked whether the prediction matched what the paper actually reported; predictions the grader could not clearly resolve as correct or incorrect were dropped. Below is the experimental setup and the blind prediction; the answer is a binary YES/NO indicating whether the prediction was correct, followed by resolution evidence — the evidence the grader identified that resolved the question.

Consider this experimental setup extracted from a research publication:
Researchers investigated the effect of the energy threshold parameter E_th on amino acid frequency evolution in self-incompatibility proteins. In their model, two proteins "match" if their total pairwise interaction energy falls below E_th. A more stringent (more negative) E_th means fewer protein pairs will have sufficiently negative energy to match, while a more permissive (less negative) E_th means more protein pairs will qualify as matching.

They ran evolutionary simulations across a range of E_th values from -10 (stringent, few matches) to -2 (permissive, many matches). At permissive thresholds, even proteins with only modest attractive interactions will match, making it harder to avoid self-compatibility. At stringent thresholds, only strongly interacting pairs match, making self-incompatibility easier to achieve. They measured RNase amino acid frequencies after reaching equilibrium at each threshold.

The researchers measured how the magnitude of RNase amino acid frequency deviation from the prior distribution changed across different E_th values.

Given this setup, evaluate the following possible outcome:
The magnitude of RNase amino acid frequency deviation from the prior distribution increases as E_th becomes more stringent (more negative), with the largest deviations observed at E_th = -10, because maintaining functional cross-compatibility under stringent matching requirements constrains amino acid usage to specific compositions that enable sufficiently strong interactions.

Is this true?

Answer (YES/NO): NO